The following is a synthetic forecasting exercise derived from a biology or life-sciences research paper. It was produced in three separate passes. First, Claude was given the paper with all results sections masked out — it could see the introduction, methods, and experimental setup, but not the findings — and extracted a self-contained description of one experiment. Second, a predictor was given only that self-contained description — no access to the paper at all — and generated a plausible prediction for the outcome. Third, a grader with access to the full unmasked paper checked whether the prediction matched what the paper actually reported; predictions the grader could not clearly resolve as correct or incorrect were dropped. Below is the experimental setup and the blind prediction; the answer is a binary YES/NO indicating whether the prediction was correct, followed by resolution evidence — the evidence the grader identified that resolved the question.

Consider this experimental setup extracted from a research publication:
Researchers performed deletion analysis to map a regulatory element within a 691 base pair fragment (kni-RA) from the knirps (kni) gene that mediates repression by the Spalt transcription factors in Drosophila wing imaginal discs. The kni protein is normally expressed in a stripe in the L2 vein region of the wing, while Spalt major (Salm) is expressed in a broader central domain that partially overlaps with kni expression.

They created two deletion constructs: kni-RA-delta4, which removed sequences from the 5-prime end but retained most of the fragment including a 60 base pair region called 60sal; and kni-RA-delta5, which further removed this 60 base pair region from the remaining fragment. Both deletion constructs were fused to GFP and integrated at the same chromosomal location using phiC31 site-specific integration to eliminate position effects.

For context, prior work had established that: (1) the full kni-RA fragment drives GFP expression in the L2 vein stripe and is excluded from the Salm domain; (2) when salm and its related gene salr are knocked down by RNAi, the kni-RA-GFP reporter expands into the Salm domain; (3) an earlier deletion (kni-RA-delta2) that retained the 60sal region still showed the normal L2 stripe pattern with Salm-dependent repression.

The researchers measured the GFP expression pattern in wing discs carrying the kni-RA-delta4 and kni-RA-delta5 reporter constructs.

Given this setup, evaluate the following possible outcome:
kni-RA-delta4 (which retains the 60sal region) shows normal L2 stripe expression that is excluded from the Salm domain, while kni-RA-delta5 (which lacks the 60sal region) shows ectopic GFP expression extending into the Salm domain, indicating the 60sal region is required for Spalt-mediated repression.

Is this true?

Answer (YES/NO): NO